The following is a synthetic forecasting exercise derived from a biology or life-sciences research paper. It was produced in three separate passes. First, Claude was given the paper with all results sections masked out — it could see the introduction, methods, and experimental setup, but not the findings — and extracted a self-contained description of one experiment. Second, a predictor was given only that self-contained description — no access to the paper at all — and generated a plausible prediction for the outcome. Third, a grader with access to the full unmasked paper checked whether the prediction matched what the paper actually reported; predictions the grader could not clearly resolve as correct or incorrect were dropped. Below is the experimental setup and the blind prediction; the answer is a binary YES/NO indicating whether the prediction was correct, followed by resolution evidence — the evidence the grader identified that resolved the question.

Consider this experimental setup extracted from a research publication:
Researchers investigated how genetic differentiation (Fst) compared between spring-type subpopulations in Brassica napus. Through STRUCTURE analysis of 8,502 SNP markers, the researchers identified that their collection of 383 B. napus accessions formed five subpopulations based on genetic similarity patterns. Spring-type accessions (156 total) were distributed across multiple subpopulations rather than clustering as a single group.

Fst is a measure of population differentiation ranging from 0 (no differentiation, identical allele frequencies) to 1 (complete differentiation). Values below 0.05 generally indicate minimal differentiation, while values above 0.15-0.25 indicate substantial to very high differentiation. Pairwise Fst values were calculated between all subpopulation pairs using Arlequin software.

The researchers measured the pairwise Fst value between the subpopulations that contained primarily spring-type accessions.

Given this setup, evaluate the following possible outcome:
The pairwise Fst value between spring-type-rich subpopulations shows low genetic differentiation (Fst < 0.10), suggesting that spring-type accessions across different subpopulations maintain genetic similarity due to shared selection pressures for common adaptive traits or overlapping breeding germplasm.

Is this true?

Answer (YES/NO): NO